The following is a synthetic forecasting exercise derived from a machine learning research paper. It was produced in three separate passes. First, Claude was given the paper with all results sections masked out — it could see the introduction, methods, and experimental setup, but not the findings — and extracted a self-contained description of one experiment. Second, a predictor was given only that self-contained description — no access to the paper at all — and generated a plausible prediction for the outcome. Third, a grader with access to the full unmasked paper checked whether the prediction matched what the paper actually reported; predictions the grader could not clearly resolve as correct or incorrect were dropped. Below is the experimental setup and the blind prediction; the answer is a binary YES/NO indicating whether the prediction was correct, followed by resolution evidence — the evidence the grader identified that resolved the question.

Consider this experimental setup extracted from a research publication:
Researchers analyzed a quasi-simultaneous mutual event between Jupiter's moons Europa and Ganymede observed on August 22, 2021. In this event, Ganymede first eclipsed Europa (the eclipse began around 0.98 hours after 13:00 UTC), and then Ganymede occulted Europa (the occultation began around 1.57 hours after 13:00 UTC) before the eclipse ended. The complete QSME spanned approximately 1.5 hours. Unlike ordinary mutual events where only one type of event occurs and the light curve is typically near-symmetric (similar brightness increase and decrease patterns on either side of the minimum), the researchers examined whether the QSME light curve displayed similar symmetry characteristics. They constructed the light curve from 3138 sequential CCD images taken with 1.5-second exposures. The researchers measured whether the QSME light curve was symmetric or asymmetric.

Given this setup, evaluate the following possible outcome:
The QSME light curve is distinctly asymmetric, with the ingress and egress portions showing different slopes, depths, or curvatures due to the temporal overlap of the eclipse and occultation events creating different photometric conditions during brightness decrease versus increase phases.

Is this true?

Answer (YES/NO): YES